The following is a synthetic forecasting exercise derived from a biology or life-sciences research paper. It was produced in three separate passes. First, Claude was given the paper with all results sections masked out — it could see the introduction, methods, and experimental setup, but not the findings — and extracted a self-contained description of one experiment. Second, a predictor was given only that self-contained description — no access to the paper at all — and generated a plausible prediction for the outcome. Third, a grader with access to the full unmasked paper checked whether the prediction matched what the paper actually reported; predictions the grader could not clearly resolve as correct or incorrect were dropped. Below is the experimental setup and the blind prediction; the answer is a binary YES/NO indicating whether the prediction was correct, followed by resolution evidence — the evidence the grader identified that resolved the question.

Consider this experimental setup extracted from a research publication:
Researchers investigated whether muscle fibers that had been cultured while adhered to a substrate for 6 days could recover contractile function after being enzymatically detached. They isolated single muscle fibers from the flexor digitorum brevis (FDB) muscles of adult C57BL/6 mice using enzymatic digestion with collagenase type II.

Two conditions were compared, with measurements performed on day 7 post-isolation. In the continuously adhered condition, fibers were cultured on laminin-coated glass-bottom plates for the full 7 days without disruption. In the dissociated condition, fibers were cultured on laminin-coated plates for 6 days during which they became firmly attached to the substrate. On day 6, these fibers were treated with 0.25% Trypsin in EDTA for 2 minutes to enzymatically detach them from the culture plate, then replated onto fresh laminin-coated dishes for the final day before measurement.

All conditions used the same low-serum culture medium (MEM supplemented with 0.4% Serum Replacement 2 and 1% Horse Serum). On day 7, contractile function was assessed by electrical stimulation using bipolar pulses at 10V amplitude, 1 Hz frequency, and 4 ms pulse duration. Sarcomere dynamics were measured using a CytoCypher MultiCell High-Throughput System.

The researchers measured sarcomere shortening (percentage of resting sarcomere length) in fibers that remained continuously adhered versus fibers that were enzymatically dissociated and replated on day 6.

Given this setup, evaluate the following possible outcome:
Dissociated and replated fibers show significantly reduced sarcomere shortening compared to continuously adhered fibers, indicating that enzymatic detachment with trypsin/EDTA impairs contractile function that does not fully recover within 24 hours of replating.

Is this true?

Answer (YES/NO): NO